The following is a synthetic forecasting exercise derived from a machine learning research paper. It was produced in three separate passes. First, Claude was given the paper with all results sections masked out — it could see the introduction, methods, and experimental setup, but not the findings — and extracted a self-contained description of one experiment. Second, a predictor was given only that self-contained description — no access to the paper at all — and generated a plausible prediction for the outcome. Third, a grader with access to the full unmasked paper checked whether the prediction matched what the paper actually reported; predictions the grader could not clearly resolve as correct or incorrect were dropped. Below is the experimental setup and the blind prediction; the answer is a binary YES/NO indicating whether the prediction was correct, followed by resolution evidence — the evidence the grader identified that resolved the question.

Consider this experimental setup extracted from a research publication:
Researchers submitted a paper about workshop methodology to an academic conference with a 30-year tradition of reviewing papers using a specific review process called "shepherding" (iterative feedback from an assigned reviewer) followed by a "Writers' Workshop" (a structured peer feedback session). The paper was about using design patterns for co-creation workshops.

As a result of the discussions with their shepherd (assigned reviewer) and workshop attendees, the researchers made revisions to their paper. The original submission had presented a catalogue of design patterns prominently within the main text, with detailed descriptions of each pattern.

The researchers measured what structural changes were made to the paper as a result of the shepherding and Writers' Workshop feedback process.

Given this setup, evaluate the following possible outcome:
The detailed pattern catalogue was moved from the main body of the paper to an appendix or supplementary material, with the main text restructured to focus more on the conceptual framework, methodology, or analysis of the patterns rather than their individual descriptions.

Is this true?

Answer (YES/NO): YES